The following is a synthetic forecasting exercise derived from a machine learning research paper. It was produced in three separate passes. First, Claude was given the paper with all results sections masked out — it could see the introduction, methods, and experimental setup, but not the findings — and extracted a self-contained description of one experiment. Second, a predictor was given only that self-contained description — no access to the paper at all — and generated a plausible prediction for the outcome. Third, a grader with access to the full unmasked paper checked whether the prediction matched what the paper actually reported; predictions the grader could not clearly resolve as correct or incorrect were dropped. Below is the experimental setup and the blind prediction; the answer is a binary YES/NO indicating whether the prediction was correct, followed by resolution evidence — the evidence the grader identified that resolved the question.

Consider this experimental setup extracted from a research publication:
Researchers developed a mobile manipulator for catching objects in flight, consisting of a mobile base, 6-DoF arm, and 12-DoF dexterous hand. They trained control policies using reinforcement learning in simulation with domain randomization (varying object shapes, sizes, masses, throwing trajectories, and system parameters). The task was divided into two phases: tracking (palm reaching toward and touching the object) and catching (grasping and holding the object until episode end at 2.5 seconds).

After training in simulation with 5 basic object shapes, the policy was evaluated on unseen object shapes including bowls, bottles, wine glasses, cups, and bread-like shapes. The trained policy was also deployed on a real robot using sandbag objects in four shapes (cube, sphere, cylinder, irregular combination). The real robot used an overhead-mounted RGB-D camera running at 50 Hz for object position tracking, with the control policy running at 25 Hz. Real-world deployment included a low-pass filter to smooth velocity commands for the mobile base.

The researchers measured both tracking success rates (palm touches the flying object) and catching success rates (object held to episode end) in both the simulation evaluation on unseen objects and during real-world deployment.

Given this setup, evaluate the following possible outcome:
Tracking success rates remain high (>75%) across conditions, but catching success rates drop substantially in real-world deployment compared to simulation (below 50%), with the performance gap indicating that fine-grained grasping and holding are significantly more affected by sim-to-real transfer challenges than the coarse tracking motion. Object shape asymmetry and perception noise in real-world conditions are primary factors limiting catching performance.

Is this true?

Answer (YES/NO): NO